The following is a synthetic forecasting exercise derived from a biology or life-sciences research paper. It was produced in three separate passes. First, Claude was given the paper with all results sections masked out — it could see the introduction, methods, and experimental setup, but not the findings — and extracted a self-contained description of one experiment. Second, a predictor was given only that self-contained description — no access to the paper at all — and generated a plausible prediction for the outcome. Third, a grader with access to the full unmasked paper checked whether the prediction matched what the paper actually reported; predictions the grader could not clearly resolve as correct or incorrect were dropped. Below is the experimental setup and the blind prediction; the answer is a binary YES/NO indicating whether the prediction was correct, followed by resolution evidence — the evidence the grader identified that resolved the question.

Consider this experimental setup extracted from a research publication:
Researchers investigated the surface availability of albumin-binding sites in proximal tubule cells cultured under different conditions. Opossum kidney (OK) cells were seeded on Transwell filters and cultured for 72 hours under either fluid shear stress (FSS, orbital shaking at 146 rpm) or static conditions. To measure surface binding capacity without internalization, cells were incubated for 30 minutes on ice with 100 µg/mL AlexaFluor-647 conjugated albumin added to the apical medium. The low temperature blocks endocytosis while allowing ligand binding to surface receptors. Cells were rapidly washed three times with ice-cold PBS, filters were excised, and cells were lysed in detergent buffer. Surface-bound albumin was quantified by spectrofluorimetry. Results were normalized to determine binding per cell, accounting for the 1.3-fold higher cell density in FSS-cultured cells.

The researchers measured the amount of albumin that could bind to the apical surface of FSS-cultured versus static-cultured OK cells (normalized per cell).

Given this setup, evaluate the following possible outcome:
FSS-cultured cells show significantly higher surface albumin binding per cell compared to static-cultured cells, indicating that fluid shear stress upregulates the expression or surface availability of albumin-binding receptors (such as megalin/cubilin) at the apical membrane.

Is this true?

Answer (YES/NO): NO